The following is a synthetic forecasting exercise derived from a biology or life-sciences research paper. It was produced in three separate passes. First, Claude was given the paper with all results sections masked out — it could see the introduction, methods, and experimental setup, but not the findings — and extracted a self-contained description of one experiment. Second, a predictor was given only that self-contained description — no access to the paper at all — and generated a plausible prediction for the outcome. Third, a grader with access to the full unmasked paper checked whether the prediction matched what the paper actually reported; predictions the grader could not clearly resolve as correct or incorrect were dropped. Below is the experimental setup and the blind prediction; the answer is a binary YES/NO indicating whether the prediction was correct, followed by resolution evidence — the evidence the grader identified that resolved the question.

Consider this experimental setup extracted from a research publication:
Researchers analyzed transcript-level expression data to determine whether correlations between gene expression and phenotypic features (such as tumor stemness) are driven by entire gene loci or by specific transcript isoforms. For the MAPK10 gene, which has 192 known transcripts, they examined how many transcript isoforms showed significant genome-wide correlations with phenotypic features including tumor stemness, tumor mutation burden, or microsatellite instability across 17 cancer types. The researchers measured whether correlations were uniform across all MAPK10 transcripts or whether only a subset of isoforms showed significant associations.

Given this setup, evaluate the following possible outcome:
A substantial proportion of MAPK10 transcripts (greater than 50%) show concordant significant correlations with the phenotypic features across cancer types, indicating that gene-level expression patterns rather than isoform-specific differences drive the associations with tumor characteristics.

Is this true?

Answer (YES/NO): NO